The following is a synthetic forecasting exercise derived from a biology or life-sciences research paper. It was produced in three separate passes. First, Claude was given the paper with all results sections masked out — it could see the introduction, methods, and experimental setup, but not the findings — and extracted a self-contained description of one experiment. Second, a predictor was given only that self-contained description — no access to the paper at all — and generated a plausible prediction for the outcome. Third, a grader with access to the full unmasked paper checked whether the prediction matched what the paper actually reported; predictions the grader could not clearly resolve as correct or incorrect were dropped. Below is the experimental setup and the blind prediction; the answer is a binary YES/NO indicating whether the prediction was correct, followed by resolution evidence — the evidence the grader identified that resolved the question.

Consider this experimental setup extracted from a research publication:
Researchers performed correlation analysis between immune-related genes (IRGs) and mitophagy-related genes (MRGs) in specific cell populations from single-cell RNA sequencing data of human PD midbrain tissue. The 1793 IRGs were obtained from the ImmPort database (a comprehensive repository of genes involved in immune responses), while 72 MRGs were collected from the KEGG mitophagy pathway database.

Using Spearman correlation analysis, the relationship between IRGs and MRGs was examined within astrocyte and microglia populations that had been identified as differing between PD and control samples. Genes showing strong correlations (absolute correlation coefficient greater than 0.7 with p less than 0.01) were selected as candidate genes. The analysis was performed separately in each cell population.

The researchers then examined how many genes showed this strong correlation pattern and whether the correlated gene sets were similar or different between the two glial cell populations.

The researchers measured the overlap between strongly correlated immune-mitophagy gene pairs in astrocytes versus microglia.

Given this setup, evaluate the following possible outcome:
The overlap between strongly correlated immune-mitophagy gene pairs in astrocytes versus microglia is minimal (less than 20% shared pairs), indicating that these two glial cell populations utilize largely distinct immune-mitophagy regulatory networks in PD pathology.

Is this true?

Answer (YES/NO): NO